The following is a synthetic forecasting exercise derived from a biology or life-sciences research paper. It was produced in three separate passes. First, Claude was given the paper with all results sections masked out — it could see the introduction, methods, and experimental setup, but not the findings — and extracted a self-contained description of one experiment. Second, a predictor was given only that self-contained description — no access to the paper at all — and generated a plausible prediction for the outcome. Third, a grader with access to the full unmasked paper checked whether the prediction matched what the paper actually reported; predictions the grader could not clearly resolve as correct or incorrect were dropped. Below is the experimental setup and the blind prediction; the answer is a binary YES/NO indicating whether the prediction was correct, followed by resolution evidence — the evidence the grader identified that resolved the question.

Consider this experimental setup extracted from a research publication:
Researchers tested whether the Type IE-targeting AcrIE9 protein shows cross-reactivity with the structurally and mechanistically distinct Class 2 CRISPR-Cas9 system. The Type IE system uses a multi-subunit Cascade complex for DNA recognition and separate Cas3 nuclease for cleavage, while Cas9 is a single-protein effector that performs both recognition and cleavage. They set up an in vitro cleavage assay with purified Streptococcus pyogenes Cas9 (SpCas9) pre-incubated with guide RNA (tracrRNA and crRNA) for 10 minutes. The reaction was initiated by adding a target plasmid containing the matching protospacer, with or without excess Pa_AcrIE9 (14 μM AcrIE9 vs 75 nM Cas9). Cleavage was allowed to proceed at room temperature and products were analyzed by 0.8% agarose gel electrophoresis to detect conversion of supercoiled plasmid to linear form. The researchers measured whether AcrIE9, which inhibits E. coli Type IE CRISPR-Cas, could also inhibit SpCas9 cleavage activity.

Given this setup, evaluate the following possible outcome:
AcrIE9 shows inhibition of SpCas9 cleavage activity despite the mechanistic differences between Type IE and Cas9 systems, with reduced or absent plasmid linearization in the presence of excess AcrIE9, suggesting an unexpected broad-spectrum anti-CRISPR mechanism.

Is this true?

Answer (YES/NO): NO